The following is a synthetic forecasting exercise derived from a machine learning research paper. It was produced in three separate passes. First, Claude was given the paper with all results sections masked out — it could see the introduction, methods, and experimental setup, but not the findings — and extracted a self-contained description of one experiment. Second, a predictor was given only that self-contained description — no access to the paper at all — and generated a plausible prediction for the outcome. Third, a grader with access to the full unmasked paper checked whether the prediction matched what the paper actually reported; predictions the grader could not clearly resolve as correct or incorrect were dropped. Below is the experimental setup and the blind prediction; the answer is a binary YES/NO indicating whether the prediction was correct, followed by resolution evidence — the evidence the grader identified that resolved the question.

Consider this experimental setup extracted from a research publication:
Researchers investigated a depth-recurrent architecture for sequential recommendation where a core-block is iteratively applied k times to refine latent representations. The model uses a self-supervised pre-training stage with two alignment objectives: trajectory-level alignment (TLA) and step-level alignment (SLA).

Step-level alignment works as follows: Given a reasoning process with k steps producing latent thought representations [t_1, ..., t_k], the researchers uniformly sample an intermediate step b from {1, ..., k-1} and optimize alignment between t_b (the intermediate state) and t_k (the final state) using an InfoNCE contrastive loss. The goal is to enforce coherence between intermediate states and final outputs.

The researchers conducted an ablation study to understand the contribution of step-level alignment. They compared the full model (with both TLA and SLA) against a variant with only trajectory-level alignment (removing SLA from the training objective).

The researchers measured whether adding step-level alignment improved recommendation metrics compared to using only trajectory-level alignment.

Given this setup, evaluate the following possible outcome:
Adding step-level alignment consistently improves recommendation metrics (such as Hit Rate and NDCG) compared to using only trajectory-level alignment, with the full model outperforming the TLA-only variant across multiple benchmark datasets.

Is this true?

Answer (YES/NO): YES